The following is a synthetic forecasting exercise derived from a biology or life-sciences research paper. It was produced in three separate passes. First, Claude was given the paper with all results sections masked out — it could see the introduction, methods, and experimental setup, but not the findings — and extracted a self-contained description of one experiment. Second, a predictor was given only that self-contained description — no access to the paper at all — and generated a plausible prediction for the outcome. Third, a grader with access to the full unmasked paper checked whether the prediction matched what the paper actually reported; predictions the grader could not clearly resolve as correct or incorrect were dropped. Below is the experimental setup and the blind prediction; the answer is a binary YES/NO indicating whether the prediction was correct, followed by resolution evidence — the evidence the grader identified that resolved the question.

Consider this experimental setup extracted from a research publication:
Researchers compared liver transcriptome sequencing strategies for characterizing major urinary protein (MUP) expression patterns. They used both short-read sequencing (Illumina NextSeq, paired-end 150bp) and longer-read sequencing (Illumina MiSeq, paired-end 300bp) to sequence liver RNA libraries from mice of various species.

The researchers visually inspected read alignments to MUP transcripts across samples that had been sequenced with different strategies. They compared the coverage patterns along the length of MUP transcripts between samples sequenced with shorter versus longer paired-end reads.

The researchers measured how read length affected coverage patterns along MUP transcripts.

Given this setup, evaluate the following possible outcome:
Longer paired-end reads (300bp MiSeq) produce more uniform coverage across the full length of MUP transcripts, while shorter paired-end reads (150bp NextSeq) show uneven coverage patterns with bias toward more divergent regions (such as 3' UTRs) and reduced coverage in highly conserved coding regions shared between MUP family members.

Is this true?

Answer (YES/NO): NO